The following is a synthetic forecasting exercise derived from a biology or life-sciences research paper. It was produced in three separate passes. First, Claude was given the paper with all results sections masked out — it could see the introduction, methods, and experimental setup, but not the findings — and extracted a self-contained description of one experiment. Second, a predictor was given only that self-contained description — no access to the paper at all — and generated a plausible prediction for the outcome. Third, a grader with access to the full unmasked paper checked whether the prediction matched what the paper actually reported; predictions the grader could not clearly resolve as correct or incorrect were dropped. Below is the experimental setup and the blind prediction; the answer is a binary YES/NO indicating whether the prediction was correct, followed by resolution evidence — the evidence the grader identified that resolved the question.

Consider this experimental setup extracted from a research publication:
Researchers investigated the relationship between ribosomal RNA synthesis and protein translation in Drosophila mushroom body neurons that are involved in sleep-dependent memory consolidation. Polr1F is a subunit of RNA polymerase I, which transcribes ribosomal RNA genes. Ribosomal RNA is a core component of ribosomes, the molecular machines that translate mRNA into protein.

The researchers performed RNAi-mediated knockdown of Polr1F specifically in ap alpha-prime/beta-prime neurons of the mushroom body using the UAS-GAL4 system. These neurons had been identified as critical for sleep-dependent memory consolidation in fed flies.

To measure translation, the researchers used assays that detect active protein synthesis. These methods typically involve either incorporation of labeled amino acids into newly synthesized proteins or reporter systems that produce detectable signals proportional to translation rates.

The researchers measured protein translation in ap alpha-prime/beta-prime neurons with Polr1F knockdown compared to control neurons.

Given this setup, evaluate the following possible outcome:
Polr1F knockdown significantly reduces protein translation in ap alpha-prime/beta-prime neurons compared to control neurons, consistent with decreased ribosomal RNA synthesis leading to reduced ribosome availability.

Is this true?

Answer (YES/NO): NO